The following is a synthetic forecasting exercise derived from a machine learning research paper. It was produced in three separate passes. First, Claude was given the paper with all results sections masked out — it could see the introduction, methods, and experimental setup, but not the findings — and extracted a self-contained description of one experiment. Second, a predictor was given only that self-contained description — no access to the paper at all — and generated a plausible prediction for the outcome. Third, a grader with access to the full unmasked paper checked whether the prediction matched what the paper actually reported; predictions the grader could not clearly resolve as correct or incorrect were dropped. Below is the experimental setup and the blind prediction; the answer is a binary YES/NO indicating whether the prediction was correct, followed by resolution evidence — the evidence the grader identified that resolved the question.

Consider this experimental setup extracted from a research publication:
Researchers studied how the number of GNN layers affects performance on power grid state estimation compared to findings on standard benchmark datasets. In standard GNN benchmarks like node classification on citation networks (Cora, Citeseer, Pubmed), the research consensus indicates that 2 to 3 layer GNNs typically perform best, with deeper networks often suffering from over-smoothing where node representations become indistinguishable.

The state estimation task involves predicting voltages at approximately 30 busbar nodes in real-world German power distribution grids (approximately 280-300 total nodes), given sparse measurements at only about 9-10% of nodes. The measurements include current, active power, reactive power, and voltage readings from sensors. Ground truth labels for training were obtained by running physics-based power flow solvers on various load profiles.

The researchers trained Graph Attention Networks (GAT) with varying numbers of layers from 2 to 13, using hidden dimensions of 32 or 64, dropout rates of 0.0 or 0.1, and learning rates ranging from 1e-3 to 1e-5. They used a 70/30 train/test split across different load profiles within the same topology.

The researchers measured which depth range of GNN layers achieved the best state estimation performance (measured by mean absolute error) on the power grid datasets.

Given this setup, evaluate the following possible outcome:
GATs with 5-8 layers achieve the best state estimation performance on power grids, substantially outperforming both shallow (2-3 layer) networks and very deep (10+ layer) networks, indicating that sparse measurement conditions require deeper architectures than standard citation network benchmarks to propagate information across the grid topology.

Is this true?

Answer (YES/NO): NO